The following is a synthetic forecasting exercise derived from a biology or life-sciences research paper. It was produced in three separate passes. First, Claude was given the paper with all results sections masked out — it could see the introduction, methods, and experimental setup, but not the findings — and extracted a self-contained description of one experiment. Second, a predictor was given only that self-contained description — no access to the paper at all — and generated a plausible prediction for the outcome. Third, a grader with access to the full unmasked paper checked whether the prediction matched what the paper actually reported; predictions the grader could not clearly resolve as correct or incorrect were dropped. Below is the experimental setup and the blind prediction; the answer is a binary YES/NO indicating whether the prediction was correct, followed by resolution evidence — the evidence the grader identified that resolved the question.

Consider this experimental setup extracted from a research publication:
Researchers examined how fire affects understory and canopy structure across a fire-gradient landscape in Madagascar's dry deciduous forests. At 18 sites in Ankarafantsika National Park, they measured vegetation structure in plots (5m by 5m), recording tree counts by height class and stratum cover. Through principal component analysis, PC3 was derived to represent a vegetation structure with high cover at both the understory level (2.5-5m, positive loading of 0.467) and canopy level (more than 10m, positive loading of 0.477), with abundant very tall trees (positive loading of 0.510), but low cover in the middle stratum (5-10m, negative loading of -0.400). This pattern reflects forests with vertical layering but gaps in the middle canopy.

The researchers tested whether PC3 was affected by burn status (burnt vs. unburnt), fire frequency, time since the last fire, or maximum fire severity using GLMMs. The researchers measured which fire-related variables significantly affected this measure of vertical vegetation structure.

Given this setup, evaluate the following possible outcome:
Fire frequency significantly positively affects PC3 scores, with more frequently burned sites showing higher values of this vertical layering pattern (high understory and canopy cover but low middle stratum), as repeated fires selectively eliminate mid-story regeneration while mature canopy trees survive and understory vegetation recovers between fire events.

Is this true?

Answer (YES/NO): NO